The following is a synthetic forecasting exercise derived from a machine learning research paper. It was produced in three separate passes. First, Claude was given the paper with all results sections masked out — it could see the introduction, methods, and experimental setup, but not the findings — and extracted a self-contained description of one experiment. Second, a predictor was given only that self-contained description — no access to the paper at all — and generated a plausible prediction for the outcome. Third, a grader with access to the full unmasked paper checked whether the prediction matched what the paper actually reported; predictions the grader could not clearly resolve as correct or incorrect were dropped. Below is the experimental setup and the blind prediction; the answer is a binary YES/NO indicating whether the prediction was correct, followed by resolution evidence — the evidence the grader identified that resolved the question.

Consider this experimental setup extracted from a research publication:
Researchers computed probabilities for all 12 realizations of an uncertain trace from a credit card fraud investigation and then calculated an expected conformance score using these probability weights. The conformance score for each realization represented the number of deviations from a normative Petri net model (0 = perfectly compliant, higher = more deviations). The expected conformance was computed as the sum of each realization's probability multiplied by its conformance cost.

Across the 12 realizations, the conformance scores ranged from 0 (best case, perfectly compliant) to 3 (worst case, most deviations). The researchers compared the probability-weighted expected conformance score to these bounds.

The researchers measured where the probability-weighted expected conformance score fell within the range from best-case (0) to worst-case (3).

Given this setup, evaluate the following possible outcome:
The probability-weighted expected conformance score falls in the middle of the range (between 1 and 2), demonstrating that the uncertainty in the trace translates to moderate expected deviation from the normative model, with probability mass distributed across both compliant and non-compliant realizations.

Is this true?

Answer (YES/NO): NO